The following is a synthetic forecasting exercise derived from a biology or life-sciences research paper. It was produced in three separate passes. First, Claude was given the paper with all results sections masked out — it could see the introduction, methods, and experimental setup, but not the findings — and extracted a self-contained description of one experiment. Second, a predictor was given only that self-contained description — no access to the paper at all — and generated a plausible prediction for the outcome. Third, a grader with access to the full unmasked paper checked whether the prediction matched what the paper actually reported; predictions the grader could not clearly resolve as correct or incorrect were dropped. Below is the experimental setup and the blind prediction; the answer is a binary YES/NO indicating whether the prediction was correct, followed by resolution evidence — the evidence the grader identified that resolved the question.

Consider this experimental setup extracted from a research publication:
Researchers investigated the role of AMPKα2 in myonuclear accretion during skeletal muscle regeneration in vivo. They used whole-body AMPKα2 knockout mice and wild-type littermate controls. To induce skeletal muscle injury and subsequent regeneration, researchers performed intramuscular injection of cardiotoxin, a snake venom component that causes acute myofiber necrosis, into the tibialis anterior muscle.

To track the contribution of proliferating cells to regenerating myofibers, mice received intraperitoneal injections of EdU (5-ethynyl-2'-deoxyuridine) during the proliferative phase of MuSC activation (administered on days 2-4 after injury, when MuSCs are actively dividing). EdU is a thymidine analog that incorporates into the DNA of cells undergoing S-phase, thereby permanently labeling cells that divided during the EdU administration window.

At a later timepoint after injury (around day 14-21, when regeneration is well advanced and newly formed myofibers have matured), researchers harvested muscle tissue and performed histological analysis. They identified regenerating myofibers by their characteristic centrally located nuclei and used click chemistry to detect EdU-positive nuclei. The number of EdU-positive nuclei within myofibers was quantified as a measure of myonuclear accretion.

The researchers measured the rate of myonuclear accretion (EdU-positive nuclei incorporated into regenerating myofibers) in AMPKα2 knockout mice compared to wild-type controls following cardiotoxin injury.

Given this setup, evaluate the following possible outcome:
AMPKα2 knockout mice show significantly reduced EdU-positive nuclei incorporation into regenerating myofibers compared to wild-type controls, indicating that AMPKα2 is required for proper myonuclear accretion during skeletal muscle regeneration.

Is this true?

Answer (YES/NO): NO